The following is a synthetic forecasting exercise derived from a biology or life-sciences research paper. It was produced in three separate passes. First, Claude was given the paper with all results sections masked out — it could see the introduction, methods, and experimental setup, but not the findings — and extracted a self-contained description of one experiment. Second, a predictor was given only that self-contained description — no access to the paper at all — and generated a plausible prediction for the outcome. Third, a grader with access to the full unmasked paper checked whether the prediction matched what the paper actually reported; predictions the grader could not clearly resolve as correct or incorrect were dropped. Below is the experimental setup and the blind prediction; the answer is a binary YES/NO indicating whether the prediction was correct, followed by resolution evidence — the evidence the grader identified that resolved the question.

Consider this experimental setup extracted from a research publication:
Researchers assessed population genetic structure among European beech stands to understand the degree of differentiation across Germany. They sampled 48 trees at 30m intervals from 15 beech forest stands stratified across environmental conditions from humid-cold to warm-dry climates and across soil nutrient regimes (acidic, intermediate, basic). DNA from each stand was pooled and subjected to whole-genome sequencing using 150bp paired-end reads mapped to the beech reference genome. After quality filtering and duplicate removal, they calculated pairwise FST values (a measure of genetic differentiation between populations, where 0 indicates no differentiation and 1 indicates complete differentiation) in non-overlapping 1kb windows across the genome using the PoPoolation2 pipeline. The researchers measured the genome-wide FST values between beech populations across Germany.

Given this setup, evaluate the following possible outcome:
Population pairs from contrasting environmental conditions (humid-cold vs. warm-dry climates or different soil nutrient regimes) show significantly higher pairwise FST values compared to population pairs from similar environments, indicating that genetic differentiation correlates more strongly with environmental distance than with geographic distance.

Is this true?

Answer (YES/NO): NO